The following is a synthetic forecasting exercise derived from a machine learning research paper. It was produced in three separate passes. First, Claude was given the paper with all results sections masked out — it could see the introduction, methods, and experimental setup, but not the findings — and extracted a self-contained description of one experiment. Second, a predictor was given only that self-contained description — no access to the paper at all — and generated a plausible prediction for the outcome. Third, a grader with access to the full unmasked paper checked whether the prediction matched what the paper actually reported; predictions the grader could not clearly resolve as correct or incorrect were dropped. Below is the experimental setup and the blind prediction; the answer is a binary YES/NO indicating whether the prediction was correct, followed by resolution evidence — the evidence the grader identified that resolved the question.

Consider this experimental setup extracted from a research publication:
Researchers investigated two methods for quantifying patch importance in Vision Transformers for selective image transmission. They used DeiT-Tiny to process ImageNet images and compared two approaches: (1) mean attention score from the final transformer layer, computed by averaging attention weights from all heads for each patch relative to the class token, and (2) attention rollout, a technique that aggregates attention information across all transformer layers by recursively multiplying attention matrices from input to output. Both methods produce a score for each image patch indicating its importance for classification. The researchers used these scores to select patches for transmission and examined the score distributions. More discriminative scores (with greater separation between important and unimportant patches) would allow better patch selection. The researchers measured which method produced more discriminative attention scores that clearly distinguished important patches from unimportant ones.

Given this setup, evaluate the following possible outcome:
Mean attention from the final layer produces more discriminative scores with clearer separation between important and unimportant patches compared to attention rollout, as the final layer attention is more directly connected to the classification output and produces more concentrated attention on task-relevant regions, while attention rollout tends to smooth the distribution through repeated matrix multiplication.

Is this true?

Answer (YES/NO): YES